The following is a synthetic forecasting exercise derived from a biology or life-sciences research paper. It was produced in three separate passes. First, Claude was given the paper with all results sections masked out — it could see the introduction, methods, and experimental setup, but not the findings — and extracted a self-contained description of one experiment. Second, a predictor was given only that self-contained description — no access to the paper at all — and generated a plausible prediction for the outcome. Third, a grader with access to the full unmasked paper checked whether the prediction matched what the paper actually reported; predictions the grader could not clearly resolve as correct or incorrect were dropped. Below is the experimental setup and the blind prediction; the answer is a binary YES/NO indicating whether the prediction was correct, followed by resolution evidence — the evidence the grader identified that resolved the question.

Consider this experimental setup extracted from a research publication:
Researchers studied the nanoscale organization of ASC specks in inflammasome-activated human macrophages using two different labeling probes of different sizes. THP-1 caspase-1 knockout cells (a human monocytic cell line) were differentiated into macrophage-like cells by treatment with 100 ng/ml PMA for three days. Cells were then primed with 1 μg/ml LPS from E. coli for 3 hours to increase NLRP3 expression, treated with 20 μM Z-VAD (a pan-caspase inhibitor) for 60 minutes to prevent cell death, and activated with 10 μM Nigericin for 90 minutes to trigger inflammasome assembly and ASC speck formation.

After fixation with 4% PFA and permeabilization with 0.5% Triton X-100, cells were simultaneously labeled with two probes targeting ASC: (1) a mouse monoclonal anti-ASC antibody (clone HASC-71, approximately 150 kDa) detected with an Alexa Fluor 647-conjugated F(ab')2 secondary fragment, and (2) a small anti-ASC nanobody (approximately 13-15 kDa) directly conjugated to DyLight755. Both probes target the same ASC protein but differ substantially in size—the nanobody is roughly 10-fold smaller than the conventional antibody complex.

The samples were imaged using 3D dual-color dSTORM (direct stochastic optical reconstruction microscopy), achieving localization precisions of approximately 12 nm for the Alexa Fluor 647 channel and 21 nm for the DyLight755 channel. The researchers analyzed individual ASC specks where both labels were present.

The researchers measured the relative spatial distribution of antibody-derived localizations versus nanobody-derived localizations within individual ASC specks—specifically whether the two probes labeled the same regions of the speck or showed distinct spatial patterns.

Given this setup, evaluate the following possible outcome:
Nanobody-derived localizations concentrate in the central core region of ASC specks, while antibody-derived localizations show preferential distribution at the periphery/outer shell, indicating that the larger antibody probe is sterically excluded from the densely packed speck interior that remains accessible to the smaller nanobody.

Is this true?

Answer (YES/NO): YES